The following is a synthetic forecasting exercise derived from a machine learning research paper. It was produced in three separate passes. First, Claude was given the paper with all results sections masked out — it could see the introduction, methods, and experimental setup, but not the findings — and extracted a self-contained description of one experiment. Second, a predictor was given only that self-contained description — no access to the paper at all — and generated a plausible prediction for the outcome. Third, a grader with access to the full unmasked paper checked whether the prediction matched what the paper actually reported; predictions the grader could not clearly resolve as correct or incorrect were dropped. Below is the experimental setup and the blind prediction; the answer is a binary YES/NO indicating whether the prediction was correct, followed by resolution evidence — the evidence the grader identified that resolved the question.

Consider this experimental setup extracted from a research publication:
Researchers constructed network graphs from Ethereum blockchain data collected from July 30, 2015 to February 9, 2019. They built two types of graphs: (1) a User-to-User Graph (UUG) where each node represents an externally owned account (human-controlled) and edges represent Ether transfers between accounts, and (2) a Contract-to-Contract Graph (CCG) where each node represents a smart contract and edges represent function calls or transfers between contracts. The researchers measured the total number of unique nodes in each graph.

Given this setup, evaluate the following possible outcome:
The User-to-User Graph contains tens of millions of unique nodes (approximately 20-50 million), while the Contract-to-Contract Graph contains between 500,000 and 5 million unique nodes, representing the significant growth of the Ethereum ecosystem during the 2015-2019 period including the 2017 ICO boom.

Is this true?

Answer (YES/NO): NO